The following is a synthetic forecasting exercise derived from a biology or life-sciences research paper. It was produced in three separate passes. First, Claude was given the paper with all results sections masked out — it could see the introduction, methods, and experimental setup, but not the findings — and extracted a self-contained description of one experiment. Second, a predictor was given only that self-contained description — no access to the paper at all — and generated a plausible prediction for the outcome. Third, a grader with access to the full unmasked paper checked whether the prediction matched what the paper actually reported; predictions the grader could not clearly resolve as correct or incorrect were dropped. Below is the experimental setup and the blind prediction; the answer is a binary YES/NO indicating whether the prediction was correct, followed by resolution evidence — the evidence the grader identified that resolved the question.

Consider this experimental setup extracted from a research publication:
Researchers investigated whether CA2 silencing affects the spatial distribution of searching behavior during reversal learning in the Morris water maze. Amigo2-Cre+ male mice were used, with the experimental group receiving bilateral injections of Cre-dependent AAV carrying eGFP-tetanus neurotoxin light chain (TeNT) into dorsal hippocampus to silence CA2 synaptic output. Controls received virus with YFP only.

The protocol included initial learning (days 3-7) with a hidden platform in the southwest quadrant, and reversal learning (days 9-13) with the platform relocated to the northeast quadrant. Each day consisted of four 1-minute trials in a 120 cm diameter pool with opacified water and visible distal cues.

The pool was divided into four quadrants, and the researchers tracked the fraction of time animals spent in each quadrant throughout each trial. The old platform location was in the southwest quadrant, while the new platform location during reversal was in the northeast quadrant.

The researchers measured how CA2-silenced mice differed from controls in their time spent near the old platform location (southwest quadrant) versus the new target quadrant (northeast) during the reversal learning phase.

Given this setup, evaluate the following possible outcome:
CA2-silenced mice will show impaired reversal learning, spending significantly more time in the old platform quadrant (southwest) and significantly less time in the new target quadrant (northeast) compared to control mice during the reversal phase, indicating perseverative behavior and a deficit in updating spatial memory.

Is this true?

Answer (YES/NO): YES